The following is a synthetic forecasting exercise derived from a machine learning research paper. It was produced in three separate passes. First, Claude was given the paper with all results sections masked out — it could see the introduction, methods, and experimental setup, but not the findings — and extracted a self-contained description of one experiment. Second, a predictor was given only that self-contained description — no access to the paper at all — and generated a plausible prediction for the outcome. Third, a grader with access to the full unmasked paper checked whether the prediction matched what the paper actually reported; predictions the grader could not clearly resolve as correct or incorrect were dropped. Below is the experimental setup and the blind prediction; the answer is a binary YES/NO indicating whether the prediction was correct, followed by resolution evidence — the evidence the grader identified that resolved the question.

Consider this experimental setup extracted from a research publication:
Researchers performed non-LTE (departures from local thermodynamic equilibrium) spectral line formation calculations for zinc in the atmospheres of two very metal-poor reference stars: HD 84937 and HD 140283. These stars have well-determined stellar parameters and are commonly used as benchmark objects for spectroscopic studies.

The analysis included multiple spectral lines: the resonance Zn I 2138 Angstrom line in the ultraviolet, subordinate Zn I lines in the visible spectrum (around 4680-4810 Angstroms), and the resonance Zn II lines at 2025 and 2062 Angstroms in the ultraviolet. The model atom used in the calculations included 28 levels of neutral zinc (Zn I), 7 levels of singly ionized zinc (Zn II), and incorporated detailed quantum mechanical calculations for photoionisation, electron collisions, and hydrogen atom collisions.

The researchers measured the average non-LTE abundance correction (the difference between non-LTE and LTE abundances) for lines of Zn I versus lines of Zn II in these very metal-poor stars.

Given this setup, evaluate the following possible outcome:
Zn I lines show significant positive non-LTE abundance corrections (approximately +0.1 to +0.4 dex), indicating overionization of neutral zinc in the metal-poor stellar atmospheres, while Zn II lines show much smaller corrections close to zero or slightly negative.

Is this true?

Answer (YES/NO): NO